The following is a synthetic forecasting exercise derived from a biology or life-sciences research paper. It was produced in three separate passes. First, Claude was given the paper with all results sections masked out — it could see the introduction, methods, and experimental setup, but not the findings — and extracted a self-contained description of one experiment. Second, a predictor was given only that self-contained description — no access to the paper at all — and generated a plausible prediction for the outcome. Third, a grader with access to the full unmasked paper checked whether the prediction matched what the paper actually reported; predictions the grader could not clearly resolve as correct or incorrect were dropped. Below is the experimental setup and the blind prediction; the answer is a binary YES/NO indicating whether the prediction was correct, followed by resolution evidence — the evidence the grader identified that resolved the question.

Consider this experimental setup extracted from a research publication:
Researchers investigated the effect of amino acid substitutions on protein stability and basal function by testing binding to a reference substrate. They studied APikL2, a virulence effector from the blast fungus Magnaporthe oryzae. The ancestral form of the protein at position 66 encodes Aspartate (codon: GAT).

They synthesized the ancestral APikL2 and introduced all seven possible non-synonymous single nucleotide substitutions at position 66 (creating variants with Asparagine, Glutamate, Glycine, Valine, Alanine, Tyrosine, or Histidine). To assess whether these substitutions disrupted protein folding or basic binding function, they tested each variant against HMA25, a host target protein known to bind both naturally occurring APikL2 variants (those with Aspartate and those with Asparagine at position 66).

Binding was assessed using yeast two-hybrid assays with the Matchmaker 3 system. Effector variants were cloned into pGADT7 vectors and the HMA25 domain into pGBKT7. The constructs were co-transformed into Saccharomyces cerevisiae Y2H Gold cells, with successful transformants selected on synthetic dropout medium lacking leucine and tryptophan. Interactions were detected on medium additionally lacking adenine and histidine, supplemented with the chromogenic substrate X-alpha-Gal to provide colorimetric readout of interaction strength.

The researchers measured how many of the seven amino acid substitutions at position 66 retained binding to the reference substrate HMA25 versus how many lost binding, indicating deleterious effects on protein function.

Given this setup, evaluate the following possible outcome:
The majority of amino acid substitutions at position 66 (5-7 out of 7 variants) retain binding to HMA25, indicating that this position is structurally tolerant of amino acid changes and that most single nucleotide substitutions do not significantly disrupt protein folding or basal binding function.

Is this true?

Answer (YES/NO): NO